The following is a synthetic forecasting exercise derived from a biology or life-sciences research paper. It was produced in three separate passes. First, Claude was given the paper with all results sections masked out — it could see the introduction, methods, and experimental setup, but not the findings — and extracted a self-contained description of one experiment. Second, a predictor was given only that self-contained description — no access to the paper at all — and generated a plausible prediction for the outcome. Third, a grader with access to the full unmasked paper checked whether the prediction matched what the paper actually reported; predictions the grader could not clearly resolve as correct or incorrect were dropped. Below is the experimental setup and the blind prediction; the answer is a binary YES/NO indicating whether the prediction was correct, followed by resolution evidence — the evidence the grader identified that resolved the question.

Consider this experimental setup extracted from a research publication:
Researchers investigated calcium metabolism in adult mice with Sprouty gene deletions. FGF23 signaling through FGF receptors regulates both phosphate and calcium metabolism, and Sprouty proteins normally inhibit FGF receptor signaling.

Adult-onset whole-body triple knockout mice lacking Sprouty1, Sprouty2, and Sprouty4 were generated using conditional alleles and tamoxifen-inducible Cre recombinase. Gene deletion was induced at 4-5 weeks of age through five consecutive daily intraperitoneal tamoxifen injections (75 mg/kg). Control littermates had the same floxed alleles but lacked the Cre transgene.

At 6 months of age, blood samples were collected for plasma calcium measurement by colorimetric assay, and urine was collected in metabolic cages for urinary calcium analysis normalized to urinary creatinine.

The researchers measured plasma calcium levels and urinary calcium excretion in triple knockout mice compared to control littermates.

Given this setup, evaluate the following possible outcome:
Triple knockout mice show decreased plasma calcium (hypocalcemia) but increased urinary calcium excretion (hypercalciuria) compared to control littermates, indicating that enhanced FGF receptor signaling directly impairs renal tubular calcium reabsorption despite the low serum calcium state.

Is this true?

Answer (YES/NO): NO